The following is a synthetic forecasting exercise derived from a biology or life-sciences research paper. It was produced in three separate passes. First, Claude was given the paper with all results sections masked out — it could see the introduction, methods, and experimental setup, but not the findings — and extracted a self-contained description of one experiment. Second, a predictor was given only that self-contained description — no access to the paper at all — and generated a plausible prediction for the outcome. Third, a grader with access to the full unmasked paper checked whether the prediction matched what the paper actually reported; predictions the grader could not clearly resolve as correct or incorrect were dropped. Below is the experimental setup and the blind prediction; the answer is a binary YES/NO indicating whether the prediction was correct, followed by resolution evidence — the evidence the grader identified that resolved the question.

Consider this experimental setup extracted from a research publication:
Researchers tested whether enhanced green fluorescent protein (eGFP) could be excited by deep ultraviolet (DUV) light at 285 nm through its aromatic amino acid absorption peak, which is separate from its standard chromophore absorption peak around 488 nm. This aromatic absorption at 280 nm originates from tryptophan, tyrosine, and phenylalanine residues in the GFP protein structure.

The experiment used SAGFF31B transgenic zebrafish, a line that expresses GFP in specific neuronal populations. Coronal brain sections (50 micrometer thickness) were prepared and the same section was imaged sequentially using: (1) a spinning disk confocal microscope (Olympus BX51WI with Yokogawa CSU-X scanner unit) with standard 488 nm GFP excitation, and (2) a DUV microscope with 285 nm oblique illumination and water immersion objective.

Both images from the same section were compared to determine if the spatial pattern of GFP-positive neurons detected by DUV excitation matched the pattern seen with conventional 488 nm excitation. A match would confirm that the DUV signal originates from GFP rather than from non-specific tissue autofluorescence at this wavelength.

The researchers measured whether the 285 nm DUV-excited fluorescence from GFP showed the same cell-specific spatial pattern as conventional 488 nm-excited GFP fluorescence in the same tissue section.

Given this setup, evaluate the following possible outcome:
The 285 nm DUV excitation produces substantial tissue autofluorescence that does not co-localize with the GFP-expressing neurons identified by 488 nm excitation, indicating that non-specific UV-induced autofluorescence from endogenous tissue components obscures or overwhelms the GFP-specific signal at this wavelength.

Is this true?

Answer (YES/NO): NO